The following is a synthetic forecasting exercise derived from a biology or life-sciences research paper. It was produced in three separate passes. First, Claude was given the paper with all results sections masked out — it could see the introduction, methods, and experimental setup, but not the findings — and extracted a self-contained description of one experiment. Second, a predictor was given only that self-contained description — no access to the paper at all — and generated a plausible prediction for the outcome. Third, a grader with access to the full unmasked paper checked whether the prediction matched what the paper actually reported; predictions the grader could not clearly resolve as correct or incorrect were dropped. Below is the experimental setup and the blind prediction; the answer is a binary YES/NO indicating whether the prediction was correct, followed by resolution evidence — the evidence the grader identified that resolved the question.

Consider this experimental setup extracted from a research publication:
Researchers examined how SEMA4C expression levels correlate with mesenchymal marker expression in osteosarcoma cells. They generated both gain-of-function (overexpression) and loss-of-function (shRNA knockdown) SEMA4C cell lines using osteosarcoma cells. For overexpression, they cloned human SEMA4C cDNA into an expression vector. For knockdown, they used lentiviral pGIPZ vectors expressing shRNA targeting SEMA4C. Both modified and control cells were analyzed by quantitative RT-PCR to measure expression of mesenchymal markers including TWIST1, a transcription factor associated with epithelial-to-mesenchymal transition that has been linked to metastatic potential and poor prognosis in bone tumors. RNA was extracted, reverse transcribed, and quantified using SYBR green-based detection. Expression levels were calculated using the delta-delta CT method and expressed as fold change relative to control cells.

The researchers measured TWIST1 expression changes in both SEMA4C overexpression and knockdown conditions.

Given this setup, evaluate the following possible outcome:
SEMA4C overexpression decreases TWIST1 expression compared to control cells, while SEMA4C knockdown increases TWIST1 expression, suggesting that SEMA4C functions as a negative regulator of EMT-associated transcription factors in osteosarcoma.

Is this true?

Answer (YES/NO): NO